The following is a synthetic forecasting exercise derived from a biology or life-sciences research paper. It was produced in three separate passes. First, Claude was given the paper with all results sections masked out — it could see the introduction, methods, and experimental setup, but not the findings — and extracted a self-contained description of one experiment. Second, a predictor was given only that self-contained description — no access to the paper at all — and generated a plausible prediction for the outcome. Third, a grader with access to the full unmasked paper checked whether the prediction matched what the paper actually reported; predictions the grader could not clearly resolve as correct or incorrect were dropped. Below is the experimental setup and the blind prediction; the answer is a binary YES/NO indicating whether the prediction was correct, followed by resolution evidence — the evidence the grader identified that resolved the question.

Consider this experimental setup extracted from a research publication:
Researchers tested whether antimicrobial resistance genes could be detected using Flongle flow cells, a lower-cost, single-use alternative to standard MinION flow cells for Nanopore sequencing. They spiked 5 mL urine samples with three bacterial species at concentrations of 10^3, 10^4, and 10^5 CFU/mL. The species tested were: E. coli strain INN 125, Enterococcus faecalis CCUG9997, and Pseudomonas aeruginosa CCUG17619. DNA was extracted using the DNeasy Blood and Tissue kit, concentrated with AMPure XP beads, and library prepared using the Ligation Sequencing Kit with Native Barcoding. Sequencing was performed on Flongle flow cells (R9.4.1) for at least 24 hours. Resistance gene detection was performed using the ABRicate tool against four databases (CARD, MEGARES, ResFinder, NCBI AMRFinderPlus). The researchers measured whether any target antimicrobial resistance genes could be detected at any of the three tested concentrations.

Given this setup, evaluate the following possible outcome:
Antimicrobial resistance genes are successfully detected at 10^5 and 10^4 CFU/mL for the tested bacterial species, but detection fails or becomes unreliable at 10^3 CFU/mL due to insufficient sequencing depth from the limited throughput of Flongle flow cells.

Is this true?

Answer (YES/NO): NO